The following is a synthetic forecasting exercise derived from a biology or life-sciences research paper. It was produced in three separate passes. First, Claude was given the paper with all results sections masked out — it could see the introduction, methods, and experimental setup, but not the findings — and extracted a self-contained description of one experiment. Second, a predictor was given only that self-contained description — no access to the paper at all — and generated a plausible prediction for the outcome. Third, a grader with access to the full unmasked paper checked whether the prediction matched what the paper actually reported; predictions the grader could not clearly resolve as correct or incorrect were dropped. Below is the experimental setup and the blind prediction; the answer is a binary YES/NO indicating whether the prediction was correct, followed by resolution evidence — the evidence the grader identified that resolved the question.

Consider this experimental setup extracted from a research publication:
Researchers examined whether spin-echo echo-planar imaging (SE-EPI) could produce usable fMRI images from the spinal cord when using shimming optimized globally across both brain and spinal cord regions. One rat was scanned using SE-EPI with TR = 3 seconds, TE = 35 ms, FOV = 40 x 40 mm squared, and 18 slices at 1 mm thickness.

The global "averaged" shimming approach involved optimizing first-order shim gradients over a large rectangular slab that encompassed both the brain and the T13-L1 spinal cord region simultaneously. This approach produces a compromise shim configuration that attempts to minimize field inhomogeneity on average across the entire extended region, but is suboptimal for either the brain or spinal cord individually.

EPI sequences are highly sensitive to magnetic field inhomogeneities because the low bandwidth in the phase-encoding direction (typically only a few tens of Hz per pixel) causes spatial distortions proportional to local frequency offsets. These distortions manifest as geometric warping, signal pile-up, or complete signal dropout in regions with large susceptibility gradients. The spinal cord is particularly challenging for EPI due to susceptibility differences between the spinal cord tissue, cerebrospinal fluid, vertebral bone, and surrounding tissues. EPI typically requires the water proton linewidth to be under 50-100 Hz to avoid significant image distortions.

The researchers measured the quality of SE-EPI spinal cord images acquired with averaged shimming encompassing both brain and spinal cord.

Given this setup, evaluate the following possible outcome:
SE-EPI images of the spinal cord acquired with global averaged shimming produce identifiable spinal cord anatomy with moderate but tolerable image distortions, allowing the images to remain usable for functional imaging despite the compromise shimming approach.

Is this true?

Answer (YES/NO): NO